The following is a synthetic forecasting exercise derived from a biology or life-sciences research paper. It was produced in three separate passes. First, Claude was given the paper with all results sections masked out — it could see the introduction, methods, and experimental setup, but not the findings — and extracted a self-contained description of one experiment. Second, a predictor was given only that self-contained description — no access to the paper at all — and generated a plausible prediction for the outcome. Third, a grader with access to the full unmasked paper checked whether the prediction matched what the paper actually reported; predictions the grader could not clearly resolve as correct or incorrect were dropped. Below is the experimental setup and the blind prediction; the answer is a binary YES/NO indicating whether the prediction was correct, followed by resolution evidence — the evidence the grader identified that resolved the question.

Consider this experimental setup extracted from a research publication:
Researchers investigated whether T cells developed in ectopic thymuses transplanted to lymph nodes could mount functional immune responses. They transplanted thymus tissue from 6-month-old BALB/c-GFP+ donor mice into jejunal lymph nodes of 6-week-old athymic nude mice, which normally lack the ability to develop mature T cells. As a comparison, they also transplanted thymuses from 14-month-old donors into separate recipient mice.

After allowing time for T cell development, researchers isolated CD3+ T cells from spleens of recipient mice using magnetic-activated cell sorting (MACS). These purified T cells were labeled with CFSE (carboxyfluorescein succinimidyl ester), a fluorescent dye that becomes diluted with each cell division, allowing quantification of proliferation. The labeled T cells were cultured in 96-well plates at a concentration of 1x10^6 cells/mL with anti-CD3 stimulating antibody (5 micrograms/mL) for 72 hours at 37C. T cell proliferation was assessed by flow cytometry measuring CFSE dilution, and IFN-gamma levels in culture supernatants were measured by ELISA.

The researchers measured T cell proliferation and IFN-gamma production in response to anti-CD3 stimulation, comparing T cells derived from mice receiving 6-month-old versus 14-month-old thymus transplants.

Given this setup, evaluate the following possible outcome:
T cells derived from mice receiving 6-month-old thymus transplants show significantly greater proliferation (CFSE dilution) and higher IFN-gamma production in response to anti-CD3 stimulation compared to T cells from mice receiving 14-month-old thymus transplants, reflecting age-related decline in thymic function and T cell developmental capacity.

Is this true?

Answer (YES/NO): YES